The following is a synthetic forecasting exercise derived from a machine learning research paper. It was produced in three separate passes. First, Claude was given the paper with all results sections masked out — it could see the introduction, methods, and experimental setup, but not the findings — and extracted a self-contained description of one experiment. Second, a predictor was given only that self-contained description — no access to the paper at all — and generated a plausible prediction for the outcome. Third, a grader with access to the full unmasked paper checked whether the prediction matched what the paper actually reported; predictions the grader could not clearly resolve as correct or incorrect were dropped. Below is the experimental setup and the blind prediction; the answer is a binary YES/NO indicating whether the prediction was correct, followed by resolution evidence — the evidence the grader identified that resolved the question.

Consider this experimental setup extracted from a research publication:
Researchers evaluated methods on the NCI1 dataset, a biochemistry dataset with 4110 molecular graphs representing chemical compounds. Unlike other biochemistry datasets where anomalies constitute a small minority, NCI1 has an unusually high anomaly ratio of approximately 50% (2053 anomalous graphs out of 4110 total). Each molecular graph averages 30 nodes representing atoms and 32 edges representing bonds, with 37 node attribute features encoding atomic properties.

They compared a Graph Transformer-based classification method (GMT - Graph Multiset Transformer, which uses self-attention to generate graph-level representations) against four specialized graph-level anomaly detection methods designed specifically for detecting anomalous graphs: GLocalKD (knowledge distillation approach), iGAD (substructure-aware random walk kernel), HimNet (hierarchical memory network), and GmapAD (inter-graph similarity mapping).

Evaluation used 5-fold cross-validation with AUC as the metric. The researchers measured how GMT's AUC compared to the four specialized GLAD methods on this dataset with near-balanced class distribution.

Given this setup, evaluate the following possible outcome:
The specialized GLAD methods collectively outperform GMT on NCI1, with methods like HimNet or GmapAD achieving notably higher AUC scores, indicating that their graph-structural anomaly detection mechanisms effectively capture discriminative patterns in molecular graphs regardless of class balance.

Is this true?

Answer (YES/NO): NO